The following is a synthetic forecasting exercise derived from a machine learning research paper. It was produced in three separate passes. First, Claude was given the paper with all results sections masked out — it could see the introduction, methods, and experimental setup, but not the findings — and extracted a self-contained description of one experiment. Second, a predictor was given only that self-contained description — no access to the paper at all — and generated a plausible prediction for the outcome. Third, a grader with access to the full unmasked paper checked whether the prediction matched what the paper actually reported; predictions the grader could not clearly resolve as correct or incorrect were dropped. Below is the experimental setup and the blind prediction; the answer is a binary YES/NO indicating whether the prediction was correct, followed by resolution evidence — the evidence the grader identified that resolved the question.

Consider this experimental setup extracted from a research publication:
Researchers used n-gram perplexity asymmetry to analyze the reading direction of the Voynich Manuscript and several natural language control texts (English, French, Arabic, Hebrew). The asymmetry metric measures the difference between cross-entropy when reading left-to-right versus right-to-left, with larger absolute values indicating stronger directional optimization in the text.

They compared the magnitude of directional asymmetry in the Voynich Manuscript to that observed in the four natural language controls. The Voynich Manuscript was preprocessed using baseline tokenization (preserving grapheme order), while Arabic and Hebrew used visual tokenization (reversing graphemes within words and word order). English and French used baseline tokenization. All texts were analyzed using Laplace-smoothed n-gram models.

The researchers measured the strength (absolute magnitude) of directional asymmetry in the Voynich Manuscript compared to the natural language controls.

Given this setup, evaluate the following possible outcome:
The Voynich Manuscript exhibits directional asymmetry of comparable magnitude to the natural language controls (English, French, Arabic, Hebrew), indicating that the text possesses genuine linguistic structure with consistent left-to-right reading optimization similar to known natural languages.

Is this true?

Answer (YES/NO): NO